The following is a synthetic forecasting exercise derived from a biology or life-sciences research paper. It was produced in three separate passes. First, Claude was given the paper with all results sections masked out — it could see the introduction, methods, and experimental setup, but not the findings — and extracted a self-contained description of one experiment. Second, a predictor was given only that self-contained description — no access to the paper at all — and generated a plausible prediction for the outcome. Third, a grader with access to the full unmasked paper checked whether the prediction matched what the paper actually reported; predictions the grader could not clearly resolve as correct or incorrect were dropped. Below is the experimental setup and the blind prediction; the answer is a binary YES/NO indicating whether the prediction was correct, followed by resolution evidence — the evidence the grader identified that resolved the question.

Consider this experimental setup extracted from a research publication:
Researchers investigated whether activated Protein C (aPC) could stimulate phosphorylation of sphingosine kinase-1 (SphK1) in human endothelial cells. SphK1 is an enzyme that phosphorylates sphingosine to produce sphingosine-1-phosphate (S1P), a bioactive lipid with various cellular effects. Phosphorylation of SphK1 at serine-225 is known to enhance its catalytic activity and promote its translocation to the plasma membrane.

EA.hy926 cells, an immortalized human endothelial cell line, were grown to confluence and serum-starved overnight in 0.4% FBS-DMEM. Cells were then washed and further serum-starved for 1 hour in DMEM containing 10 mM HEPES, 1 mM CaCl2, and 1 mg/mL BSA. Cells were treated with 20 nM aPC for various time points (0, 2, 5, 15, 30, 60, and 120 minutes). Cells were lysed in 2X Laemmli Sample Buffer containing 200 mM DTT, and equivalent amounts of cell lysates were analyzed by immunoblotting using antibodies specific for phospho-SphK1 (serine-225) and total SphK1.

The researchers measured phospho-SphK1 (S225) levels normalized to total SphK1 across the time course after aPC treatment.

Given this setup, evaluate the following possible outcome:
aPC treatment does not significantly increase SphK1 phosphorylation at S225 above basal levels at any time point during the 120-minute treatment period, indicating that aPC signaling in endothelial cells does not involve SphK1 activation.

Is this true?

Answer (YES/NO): NO